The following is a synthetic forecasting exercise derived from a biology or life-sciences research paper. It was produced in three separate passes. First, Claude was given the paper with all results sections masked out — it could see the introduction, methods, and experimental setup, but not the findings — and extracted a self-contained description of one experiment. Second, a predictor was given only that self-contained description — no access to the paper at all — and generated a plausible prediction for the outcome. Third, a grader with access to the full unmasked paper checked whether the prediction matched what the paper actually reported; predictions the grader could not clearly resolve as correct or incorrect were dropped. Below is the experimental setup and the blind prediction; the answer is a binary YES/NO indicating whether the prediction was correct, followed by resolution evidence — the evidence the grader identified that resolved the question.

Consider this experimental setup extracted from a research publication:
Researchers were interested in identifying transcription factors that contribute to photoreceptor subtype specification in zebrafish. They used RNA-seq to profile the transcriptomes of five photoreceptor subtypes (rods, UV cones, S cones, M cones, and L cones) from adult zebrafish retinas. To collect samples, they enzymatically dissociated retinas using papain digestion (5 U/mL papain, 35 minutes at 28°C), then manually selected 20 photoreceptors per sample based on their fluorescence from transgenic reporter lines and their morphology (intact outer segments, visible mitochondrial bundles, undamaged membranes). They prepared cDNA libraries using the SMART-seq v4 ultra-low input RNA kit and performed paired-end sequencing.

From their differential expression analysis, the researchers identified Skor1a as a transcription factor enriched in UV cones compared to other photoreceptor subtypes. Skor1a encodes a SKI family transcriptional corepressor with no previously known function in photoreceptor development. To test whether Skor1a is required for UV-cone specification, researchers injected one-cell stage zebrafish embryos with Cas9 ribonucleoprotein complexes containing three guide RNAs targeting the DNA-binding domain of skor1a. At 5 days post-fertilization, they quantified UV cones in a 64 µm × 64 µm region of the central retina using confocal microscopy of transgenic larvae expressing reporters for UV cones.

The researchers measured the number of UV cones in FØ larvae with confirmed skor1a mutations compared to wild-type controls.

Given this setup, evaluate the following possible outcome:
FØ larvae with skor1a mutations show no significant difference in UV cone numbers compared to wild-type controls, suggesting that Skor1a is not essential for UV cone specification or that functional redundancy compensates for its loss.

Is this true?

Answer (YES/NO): YES